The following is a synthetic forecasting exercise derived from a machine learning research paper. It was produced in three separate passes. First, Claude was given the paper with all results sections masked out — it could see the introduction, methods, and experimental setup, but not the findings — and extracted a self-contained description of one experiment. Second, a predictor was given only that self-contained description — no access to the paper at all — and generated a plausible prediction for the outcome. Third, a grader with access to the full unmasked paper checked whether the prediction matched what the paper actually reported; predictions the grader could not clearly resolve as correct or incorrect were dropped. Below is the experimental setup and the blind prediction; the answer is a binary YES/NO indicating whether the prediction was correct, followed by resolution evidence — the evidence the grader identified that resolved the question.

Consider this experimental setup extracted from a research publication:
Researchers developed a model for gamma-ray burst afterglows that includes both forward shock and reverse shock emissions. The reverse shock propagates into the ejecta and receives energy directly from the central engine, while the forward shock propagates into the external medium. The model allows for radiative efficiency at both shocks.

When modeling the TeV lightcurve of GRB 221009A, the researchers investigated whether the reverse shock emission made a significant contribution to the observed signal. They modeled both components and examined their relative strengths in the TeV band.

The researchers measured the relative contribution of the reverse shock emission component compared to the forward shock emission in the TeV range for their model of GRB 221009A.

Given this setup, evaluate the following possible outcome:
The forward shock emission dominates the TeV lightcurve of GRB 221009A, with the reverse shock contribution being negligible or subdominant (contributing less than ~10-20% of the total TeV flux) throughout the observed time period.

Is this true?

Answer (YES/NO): YES